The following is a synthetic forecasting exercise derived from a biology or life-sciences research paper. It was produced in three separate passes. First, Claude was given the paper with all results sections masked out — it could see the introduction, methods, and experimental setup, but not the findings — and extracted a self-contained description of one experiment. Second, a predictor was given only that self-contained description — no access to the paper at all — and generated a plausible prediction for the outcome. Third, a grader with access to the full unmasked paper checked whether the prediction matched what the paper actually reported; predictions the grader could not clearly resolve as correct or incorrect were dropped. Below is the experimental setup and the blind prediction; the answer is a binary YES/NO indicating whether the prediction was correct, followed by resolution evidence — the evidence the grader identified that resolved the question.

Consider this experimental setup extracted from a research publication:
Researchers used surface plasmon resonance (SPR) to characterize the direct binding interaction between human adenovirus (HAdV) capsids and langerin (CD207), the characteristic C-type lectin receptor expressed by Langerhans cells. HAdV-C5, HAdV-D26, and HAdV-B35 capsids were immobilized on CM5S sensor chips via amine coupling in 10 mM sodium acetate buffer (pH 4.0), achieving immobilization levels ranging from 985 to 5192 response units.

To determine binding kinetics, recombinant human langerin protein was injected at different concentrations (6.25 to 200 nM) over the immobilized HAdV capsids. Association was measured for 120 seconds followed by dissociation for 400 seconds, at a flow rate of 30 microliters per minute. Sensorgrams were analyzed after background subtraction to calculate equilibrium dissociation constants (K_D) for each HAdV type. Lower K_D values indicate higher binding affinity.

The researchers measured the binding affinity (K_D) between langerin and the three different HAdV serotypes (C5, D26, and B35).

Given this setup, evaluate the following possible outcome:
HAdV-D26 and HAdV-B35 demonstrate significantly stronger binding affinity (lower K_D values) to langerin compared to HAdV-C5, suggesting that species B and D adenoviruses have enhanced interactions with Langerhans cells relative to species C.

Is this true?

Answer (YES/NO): NO